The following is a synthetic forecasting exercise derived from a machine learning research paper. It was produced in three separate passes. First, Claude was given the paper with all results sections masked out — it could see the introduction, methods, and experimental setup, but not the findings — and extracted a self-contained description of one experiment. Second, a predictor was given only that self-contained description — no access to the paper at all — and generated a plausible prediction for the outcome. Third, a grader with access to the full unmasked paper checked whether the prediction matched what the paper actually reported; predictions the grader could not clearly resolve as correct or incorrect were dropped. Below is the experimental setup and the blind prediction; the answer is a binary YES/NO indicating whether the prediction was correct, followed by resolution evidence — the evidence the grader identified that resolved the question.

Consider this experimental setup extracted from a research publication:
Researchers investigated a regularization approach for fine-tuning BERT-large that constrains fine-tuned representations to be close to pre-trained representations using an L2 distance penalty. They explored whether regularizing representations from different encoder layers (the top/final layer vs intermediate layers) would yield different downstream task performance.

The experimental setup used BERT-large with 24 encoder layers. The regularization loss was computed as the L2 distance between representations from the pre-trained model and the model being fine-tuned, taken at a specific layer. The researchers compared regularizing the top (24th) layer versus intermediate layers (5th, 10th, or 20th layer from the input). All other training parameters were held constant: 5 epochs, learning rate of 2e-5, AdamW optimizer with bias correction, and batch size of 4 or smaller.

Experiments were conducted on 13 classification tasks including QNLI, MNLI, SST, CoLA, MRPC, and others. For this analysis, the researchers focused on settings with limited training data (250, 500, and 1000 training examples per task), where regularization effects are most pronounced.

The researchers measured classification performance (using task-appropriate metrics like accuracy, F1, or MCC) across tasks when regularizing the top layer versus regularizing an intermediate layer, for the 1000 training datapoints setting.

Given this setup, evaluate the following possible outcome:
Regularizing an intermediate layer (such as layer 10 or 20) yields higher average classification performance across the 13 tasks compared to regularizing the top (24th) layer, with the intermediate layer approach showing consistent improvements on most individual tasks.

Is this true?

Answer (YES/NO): YES